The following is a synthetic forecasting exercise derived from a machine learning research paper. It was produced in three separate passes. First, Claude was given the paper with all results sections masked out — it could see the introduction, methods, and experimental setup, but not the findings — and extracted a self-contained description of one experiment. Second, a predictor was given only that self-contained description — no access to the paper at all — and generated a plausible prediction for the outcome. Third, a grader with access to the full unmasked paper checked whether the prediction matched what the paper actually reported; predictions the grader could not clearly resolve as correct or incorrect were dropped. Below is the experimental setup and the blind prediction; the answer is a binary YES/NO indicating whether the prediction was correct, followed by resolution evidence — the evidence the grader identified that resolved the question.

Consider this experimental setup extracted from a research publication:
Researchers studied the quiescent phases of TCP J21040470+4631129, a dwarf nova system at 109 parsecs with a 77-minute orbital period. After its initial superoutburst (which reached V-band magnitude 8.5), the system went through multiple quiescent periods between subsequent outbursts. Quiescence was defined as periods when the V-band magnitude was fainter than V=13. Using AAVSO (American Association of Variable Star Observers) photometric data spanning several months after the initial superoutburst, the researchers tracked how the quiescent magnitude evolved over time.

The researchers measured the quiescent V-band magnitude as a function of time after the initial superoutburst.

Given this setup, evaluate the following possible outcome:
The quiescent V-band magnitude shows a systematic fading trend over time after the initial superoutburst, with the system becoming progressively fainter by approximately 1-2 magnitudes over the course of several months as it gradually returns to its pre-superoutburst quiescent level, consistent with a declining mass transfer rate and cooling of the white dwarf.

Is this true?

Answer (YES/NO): YES